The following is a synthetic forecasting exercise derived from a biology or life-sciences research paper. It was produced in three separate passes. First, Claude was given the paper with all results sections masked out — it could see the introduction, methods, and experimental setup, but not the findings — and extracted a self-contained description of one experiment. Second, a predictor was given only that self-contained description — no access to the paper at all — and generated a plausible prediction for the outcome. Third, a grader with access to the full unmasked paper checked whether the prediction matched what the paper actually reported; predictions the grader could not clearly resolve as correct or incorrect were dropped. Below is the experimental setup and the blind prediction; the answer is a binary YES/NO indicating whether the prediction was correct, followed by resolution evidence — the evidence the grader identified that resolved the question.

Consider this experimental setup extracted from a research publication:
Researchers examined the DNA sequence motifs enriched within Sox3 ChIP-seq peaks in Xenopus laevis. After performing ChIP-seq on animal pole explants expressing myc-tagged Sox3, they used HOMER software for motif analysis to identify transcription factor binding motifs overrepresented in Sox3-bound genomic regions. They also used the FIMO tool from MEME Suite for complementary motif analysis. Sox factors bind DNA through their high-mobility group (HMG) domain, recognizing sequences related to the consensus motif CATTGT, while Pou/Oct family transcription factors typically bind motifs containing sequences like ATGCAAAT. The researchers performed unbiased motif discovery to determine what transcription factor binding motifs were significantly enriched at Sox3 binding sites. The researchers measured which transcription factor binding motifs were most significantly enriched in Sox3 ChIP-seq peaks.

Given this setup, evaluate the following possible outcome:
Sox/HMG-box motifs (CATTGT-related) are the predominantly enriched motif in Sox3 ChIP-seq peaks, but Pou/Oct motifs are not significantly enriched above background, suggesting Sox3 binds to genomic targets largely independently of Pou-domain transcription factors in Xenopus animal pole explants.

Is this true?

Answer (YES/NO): NO